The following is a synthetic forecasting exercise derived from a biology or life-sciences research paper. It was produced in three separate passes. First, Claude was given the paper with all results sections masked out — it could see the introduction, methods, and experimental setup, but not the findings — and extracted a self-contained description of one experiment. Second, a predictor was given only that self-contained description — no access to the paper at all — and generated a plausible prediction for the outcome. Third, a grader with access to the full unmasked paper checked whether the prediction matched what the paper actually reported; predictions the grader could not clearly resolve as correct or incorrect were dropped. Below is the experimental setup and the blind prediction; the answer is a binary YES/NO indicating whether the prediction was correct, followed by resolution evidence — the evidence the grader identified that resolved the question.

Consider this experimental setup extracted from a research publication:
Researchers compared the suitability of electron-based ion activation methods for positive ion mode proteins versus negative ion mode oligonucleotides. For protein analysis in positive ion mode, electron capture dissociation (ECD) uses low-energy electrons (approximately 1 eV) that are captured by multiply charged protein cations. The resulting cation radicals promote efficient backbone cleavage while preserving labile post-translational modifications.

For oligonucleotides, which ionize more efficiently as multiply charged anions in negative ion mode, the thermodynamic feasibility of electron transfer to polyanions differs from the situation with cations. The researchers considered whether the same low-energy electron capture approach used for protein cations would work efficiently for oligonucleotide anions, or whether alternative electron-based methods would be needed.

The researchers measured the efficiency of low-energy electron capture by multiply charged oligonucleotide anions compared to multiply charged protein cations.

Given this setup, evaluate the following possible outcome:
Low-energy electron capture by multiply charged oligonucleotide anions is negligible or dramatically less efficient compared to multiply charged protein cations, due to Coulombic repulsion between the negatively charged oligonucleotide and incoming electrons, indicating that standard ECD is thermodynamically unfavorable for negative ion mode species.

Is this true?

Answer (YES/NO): NO